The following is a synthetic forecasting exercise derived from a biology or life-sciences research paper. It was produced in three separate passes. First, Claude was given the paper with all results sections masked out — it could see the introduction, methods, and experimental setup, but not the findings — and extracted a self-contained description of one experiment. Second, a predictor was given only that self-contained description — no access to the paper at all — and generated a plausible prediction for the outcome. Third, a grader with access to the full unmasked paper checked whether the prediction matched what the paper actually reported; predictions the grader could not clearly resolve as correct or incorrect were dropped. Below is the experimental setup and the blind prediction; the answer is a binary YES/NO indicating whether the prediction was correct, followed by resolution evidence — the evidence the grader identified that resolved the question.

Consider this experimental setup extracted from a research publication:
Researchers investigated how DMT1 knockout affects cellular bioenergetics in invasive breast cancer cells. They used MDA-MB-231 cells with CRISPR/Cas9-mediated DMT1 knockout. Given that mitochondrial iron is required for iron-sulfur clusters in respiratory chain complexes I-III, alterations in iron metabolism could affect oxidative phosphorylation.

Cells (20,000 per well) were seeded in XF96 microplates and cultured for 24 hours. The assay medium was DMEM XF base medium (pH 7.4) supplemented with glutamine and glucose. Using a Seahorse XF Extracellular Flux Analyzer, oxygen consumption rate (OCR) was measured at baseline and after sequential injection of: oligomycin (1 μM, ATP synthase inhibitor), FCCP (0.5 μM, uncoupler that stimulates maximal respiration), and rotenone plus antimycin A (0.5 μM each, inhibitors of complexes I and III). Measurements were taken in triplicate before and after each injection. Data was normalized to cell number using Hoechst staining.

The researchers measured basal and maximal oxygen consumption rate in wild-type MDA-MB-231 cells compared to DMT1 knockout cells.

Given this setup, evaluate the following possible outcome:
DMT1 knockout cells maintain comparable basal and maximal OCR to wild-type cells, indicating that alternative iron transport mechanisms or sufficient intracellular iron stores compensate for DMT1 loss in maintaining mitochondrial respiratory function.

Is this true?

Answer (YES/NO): NO